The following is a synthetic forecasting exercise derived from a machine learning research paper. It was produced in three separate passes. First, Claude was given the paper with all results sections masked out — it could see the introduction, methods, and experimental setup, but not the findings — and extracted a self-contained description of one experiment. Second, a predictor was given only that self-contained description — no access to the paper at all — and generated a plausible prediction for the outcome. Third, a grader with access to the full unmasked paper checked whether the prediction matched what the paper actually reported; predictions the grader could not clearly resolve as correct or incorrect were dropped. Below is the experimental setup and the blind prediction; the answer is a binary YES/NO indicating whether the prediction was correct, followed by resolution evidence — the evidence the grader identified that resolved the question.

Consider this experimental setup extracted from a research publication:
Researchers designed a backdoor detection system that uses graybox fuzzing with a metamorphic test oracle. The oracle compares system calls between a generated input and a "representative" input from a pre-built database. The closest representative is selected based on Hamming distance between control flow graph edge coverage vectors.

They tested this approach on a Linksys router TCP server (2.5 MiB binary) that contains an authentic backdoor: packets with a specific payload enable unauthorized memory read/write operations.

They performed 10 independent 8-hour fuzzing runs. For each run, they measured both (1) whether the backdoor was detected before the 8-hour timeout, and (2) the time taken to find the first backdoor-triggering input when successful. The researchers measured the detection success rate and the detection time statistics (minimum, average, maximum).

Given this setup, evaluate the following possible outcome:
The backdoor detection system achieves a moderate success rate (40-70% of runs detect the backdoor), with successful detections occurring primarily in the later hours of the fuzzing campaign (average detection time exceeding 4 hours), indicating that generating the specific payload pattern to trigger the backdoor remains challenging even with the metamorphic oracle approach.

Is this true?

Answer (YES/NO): NO